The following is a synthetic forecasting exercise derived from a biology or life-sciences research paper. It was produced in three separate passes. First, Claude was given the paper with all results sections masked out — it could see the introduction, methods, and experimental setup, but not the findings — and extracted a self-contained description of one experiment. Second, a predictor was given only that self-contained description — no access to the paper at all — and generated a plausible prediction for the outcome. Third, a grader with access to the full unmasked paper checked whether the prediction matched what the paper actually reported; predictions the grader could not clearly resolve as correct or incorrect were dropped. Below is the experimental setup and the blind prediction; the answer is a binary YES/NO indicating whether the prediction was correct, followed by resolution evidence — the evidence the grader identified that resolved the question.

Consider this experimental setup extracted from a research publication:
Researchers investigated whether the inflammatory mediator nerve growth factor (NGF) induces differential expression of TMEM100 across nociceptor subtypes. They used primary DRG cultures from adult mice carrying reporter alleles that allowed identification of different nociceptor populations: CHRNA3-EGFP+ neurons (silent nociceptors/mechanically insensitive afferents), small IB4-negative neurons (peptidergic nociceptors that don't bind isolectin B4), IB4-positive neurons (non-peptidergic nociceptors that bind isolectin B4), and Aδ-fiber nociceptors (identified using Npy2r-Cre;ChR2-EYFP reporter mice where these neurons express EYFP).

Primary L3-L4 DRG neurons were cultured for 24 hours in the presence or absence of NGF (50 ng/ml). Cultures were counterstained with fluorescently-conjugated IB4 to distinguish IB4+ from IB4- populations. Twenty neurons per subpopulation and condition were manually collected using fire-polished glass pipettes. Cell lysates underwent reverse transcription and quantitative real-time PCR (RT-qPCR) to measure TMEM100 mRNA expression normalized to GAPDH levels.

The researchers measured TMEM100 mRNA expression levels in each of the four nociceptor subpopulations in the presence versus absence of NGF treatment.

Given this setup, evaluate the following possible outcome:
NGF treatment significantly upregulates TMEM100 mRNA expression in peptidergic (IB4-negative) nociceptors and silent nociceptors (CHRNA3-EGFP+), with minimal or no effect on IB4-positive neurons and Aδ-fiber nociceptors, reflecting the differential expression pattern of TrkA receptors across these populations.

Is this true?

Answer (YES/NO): NO